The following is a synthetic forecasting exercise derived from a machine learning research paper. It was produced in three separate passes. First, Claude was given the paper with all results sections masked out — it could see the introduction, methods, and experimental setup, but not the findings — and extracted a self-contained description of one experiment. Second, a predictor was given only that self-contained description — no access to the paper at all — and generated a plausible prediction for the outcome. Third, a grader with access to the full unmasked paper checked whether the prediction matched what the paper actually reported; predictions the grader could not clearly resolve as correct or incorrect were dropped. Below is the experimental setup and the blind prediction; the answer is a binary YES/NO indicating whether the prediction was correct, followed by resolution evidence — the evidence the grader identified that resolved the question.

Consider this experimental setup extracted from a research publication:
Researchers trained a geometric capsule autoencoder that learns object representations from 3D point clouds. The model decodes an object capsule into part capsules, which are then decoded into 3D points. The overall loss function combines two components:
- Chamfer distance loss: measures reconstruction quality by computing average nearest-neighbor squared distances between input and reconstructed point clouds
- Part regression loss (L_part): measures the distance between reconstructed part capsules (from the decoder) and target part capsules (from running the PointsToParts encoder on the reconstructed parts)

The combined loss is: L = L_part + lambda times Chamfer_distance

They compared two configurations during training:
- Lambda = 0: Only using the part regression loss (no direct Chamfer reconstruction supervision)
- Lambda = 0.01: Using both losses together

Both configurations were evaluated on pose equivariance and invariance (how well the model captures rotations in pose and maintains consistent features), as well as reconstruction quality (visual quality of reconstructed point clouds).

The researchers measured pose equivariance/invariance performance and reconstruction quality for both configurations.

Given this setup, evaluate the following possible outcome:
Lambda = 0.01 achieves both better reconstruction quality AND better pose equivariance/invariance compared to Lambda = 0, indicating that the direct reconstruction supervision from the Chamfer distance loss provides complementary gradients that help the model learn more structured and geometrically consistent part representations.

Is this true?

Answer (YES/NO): NO